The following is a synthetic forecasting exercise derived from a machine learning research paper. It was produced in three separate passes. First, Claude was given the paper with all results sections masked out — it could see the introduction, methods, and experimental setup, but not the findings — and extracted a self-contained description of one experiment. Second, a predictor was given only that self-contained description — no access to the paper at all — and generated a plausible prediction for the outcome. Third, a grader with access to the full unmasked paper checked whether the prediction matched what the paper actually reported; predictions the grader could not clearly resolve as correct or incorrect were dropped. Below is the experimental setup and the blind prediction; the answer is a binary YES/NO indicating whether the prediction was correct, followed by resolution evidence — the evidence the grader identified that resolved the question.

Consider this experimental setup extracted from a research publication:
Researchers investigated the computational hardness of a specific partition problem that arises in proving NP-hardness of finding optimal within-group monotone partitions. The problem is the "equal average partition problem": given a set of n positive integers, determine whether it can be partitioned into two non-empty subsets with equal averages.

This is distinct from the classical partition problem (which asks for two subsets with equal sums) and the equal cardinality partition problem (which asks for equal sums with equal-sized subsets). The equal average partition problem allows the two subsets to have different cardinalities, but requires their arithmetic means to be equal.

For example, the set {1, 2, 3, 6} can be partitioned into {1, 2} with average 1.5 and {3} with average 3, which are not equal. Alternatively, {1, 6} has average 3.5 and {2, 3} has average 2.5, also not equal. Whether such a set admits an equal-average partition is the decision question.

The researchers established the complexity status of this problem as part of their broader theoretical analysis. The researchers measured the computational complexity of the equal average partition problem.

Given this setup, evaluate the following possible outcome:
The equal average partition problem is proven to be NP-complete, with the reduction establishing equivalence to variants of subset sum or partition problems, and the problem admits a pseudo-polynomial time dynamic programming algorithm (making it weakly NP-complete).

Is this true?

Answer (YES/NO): NO